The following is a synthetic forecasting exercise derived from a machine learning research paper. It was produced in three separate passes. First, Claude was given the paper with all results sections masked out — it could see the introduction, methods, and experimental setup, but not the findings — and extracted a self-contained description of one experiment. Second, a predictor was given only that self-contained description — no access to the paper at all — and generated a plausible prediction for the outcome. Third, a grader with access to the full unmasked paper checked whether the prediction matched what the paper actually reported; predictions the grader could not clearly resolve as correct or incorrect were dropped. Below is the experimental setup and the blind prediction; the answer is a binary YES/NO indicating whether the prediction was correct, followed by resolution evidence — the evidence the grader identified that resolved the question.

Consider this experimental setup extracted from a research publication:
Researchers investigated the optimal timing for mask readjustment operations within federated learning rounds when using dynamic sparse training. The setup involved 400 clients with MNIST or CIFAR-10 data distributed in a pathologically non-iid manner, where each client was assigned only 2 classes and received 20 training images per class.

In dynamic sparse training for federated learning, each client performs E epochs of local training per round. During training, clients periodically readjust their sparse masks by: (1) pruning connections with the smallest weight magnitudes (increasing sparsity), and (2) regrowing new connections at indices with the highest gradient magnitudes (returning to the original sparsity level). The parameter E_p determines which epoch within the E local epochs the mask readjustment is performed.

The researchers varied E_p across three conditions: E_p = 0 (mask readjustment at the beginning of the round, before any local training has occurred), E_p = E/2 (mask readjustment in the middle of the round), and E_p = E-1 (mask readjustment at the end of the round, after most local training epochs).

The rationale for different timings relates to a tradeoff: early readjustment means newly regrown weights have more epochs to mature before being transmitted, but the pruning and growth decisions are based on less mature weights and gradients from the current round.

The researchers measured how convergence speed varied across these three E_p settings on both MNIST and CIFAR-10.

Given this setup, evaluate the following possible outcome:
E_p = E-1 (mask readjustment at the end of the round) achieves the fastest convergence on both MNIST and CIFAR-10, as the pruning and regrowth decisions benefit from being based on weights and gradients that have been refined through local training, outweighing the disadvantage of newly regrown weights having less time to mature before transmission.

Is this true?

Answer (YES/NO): YES